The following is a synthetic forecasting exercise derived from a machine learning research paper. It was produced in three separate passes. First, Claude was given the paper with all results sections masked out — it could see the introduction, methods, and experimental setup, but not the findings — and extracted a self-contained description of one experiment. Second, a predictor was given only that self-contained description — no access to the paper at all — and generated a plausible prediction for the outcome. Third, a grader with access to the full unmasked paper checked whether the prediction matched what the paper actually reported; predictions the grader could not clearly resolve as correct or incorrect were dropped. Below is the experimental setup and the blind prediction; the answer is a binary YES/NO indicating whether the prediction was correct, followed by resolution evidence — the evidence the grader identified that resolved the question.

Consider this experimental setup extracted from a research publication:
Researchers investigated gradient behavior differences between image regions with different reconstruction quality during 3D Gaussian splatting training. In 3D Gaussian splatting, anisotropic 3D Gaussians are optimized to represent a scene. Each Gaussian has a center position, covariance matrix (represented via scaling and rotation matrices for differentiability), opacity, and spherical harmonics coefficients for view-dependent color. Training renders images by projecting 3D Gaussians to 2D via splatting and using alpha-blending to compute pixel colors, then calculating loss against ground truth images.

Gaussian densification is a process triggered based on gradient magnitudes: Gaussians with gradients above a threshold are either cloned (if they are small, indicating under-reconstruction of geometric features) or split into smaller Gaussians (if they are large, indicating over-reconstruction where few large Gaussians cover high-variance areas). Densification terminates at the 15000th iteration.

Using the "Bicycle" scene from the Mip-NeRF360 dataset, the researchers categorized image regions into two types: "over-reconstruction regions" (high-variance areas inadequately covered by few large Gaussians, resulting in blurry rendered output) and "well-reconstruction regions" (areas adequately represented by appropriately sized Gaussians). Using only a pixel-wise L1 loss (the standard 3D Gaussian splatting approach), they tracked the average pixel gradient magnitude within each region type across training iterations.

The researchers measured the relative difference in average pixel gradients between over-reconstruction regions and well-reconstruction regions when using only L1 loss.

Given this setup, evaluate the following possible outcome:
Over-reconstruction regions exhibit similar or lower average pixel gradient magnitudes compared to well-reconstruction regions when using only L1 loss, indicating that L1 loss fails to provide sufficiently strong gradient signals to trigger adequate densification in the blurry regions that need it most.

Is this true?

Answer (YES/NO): YES